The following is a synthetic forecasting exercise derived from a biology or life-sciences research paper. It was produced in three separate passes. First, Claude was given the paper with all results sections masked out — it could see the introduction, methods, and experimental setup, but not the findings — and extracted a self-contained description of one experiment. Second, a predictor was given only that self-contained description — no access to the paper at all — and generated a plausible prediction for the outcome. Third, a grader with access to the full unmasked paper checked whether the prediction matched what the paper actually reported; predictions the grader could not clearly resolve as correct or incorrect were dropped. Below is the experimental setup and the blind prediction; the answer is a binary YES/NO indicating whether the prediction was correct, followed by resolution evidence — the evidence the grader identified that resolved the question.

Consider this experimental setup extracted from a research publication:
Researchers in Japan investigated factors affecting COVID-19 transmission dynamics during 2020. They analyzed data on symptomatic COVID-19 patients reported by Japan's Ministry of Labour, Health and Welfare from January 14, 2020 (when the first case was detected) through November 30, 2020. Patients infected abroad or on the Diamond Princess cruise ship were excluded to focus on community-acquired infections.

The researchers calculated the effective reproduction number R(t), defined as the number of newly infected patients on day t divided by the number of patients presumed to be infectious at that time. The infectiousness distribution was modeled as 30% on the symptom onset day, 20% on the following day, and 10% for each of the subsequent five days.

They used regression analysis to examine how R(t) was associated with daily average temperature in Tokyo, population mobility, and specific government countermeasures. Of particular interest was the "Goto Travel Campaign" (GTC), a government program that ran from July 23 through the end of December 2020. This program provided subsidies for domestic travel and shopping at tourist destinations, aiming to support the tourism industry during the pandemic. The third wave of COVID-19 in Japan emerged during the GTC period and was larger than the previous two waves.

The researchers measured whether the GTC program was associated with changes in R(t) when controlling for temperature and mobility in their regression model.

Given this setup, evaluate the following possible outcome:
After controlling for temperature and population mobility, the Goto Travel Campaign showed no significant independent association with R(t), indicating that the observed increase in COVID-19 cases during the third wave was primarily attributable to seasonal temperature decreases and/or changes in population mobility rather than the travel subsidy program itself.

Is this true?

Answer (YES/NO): NO